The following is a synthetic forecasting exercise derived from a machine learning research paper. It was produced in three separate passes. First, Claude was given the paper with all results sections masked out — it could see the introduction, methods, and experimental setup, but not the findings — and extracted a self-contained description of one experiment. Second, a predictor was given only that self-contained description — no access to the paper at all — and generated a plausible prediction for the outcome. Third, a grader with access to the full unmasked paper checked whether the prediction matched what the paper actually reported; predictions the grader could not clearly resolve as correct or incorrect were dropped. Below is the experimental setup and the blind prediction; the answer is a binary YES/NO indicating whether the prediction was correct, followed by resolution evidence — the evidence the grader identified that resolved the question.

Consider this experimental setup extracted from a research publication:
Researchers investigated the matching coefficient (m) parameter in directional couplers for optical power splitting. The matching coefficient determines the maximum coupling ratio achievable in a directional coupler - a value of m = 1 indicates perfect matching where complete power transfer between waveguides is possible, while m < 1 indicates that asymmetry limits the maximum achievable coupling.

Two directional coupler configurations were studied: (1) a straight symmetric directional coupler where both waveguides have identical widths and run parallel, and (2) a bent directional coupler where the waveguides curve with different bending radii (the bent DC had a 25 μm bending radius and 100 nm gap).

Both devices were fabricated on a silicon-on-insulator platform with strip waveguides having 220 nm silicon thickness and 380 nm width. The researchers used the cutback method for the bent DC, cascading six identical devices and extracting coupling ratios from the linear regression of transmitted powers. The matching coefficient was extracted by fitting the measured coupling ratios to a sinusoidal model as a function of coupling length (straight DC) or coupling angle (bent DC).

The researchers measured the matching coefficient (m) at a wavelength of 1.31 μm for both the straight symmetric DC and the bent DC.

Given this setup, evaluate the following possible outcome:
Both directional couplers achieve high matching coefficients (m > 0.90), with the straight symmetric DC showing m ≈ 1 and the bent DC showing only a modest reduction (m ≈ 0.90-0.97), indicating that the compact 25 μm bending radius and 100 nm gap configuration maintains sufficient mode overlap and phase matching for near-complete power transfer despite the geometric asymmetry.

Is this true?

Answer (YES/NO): NO